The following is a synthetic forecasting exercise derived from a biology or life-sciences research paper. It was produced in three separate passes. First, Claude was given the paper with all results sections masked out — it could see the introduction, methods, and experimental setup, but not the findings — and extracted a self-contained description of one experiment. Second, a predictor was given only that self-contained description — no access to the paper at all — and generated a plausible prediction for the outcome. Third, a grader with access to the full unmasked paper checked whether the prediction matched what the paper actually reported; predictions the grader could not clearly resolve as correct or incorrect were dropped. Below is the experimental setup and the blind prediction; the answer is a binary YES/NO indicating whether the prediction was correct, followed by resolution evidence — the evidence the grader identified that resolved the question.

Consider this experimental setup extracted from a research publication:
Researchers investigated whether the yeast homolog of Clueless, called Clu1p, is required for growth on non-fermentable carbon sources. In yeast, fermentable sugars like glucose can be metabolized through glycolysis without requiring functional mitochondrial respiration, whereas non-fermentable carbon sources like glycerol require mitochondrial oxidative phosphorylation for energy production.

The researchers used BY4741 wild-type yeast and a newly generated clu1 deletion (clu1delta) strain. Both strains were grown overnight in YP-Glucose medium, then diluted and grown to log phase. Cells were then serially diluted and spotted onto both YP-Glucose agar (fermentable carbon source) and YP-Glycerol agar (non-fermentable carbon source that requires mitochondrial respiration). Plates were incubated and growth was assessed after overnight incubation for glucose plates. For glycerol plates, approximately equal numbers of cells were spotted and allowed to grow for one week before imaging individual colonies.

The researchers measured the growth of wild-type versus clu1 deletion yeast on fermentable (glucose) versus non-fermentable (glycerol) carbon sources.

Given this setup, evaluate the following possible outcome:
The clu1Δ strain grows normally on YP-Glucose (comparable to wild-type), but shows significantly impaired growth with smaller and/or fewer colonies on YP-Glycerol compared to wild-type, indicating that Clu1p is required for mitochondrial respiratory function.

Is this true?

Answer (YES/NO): YES